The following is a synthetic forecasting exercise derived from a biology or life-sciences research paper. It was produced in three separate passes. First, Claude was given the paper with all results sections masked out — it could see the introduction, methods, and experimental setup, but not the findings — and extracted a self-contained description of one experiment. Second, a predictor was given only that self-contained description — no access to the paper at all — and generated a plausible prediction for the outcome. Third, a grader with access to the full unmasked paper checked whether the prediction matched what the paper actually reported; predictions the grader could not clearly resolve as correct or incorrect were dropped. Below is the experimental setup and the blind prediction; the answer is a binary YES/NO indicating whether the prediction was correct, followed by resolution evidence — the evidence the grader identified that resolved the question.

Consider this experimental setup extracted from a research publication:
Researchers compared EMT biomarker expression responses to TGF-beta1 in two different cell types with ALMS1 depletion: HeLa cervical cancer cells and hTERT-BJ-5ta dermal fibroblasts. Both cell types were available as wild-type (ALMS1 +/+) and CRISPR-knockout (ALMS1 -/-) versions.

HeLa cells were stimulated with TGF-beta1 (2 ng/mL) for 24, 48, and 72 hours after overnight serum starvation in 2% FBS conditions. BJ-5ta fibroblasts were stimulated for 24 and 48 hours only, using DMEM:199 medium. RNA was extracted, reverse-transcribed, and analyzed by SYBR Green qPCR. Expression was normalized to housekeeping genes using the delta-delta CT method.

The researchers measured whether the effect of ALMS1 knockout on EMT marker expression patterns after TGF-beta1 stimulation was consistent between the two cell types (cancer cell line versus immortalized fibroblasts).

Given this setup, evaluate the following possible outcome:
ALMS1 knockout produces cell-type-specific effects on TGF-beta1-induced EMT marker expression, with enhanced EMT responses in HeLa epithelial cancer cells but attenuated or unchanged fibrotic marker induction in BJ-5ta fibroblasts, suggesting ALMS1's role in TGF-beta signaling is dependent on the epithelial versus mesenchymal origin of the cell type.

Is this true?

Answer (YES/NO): NO